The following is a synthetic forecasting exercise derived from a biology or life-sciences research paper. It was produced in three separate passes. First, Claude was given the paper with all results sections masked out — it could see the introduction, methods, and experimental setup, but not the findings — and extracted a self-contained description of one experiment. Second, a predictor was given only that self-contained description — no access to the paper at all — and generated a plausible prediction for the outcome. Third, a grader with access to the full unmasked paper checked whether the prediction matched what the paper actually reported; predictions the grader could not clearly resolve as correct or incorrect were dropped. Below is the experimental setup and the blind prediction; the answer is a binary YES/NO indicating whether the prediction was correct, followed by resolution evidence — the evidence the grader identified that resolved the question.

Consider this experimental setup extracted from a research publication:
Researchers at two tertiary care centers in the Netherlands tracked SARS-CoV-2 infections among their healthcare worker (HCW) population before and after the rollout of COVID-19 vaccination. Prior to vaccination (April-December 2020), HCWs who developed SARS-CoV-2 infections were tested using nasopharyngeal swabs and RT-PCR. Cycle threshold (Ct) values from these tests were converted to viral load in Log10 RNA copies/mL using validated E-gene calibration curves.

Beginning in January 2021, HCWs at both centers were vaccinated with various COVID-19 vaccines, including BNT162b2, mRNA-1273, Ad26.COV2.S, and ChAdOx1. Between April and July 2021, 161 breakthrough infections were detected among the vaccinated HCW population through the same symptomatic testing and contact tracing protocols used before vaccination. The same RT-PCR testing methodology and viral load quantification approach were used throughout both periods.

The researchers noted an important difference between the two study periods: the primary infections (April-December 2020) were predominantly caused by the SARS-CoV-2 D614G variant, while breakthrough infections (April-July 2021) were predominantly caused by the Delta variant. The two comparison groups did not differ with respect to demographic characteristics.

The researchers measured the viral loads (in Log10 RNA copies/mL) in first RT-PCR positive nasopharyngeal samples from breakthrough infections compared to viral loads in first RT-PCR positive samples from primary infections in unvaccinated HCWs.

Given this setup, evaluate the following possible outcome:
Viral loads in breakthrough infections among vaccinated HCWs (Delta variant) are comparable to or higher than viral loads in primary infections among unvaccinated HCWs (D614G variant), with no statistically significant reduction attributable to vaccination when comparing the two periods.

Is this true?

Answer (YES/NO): YES